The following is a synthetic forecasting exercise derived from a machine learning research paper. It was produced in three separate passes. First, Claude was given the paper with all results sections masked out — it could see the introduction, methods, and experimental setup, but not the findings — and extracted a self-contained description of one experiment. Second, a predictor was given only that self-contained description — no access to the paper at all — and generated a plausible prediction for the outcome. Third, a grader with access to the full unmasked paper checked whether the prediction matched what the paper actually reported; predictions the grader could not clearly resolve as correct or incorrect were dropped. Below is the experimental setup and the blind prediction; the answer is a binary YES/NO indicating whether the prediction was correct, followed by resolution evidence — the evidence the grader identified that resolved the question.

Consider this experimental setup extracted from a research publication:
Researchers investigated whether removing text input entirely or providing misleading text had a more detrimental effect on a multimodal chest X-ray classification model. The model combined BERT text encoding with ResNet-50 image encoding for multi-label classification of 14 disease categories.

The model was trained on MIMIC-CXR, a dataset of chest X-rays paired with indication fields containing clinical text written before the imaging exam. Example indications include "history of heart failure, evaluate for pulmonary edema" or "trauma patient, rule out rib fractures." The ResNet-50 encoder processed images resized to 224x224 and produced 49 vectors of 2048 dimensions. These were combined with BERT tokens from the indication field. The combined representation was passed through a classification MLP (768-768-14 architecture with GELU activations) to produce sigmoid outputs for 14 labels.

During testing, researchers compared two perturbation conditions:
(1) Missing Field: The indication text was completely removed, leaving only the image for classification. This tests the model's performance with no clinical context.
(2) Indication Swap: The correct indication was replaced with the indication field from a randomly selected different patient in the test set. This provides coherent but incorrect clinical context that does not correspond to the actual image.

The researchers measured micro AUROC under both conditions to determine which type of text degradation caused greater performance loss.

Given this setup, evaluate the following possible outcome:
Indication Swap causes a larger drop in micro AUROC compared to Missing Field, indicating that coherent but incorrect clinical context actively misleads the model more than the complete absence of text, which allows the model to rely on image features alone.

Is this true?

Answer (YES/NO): YES